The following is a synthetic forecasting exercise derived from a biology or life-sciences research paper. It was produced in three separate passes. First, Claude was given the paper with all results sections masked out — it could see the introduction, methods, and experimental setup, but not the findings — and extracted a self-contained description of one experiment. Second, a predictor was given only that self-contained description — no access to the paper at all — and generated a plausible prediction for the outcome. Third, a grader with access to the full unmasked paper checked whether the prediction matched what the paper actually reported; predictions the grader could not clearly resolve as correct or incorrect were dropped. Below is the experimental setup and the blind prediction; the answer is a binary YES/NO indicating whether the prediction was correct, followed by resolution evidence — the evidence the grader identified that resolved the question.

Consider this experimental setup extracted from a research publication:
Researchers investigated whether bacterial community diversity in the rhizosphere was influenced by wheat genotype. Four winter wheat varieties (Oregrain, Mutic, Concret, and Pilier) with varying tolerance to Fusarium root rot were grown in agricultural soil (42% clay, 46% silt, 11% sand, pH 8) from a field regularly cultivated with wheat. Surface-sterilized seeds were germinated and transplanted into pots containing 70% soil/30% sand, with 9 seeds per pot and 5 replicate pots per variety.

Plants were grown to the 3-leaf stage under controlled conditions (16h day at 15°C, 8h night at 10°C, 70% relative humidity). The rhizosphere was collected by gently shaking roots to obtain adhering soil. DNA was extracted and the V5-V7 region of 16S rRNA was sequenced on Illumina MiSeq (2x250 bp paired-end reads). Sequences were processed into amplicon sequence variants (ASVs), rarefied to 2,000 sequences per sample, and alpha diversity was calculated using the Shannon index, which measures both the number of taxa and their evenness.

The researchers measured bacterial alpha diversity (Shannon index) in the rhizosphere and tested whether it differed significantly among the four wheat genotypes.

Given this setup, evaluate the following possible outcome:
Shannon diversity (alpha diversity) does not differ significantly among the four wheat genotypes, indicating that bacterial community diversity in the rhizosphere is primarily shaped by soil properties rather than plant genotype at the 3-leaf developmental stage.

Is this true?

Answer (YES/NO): NO